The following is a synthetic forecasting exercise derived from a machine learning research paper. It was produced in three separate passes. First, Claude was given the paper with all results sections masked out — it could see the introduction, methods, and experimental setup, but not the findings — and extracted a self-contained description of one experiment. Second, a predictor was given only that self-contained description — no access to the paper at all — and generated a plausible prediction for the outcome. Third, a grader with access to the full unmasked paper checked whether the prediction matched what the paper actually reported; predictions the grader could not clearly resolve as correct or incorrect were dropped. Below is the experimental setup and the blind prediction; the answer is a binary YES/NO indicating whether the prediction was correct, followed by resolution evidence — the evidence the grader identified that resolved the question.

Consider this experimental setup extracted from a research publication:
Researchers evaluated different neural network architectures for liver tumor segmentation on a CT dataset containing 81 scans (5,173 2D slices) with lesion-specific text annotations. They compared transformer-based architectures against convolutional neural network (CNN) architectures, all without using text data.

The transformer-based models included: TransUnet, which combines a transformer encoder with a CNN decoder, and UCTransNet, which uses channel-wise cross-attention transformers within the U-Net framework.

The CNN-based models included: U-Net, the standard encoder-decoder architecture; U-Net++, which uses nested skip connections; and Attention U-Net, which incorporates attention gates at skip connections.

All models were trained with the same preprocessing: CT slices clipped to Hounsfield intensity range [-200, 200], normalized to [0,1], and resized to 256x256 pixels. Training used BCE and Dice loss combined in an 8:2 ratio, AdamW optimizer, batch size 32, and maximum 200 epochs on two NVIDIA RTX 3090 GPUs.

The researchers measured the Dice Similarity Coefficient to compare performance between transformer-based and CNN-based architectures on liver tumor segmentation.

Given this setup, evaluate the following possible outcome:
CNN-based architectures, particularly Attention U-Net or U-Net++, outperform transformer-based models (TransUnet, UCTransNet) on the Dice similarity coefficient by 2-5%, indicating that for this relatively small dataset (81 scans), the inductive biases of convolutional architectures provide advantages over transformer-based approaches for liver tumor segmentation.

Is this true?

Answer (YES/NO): NO